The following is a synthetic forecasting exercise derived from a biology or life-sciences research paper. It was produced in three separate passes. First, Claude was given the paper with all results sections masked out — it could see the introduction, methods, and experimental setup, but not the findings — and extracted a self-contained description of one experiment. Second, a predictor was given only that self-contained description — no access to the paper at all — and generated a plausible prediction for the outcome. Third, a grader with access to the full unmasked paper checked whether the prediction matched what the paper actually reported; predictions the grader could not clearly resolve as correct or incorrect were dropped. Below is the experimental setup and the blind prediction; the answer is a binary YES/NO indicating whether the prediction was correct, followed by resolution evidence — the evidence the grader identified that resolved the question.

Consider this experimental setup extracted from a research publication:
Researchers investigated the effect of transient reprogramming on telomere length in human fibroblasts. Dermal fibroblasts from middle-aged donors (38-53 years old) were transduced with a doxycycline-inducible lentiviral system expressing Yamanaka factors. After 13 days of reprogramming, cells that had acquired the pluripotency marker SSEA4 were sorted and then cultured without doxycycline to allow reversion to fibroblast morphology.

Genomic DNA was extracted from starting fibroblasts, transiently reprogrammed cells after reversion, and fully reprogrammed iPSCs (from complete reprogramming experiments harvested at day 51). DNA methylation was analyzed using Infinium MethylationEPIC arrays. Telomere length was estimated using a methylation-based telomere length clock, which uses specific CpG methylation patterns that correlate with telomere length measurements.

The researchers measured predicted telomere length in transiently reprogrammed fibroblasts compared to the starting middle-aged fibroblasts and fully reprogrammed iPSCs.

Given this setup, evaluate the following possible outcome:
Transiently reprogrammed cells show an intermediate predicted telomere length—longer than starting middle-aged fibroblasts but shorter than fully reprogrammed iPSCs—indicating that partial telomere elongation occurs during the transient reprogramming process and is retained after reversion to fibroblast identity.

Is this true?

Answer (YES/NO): NO